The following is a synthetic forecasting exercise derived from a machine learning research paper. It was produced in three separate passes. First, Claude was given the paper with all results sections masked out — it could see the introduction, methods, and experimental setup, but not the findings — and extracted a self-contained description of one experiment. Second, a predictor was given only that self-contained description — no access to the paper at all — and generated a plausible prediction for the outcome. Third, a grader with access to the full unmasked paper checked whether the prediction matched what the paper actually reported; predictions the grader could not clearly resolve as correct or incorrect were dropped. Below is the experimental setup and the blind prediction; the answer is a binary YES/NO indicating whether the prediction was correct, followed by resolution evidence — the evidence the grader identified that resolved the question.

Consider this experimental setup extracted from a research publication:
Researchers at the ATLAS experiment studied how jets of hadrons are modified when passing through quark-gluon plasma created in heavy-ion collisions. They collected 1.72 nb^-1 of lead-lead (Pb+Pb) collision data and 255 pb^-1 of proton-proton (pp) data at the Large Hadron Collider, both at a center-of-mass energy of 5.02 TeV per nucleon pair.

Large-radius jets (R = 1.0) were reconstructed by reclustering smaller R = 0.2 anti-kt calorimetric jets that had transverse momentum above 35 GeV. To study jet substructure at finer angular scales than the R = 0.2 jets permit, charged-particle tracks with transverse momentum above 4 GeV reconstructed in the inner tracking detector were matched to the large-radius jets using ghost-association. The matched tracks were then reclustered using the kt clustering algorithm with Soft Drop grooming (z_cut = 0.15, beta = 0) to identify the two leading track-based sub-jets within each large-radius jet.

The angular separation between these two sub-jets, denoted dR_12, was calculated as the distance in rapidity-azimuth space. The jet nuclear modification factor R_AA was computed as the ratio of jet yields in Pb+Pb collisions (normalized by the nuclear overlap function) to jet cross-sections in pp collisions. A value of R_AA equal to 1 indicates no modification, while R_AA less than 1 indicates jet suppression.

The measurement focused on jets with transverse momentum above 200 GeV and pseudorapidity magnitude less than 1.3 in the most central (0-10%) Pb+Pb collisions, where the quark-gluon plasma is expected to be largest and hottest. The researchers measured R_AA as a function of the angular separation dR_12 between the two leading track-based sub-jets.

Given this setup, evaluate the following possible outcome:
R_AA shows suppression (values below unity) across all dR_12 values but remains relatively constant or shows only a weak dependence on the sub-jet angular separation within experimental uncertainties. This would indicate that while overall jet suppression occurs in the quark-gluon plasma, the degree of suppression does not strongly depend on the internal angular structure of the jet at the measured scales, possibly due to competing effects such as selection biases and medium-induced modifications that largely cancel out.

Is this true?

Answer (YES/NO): NO